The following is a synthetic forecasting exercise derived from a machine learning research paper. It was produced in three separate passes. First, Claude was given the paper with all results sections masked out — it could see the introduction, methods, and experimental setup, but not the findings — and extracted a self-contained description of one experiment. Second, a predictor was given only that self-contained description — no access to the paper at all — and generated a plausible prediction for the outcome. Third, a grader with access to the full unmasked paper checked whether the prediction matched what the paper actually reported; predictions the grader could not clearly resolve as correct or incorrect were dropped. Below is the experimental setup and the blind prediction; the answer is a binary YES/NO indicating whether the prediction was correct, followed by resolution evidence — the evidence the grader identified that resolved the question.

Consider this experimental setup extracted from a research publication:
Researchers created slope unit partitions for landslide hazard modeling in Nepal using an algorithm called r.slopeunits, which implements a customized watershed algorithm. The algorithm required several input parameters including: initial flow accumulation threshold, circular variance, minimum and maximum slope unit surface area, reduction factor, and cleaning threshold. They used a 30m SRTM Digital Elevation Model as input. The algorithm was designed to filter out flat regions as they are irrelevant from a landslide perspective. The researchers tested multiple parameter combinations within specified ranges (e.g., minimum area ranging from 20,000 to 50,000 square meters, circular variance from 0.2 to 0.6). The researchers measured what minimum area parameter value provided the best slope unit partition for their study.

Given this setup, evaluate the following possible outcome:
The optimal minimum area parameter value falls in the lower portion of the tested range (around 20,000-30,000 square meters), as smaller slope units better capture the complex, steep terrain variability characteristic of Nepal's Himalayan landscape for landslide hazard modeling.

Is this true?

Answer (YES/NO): NO